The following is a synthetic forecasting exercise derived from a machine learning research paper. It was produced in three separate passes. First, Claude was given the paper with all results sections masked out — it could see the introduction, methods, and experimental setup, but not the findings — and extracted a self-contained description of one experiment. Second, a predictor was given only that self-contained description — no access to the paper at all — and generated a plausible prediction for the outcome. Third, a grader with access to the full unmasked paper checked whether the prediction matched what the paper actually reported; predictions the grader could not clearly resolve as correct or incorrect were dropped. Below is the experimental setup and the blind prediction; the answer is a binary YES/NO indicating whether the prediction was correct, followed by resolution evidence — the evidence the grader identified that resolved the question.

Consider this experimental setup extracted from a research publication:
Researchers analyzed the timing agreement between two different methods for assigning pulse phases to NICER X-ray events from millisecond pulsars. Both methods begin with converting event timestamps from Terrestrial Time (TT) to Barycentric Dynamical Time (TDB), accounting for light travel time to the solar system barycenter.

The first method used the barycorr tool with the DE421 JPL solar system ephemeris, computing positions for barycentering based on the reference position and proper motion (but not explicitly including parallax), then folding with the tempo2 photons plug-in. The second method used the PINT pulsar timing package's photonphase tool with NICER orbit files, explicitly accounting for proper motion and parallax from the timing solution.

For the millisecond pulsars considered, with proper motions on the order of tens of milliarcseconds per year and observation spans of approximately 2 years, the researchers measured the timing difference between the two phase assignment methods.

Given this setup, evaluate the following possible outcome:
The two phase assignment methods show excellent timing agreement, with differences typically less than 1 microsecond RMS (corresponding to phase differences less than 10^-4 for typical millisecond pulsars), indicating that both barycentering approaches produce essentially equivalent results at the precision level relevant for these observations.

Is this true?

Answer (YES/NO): YES